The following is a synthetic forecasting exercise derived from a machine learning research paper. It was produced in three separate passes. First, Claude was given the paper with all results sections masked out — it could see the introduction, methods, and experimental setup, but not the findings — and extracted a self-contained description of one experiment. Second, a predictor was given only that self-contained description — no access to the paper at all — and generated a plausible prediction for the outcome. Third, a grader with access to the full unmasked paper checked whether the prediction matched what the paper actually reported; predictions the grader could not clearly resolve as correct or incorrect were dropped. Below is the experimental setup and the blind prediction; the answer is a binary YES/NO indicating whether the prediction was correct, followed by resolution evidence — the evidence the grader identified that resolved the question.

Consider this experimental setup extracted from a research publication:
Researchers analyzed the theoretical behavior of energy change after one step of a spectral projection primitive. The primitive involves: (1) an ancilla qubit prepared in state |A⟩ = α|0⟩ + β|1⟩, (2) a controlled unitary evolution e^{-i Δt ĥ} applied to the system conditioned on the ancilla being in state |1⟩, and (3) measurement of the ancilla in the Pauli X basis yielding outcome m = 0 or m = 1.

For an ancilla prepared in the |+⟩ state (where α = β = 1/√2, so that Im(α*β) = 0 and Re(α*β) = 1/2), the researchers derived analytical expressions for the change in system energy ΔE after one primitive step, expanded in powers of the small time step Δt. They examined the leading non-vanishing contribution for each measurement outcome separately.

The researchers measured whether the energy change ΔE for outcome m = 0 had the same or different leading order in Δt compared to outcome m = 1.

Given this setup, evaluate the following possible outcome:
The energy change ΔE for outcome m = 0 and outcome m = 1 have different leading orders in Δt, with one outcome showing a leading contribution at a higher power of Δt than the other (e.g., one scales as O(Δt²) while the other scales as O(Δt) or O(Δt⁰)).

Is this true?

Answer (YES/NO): YES